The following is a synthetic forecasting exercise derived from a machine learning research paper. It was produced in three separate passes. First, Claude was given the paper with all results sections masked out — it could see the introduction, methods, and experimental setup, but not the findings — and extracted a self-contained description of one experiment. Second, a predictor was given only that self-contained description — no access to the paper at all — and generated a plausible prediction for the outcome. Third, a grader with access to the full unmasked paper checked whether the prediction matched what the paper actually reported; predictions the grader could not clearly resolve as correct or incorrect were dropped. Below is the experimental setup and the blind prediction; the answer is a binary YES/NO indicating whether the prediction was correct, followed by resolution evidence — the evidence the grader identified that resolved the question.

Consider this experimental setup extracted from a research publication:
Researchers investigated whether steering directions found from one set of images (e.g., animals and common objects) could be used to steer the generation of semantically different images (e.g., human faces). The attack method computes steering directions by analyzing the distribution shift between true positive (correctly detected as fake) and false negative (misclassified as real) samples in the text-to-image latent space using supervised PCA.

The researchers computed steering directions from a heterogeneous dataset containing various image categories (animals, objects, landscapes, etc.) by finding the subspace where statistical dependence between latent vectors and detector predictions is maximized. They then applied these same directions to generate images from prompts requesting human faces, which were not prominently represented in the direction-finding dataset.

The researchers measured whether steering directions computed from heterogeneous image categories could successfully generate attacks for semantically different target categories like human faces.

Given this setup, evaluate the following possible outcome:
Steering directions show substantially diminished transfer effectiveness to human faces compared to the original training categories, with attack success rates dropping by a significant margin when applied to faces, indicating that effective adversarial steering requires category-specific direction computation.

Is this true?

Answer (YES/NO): NO